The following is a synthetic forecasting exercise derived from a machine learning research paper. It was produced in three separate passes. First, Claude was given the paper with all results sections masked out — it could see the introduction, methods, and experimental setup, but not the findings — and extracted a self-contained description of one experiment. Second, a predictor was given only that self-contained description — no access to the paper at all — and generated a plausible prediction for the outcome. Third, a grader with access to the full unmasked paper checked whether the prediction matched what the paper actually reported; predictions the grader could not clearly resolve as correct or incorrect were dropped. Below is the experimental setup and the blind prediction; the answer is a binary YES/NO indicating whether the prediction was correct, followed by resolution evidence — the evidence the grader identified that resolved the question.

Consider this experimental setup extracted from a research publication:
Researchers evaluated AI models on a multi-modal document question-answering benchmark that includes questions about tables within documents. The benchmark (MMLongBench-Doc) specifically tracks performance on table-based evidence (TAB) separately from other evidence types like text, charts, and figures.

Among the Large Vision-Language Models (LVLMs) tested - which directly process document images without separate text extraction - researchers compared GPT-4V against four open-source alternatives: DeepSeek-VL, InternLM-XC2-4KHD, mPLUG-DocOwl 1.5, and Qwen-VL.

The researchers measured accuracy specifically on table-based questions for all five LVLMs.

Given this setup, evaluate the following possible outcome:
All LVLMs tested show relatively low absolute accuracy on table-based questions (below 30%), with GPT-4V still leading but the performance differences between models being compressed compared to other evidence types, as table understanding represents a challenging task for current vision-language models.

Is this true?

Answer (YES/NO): NO